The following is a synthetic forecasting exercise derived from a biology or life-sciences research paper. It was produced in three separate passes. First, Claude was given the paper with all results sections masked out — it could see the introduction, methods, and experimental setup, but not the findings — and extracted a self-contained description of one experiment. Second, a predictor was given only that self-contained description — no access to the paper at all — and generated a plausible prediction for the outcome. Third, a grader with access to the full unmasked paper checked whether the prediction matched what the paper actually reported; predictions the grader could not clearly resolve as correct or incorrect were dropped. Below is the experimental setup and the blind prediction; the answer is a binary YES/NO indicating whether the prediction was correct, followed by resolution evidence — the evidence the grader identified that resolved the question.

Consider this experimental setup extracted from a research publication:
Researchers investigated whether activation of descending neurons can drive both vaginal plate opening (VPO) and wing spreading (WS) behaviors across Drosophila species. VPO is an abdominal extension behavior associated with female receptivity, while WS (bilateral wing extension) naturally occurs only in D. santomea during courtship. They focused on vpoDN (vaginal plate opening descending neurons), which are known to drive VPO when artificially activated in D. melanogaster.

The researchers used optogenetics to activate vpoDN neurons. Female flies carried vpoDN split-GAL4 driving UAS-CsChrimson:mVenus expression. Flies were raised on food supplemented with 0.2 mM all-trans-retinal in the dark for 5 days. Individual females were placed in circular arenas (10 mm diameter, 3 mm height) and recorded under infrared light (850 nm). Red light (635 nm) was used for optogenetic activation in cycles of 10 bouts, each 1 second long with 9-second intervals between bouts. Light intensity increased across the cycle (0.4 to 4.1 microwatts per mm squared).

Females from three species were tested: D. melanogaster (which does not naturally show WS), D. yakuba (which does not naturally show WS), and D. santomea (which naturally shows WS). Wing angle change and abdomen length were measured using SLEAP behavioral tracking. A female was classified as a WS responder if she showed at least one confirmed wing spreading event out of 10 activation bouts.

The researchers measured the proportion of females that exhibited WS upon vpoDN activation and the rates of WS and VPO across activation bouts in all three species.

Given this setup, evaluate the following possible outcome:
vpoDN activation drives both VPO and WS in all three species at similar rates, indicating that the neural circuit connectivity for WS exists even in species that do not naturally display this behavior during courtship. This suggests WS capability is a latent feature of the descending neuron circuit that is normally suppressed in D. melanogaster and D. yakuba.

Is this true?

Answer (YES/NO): NO